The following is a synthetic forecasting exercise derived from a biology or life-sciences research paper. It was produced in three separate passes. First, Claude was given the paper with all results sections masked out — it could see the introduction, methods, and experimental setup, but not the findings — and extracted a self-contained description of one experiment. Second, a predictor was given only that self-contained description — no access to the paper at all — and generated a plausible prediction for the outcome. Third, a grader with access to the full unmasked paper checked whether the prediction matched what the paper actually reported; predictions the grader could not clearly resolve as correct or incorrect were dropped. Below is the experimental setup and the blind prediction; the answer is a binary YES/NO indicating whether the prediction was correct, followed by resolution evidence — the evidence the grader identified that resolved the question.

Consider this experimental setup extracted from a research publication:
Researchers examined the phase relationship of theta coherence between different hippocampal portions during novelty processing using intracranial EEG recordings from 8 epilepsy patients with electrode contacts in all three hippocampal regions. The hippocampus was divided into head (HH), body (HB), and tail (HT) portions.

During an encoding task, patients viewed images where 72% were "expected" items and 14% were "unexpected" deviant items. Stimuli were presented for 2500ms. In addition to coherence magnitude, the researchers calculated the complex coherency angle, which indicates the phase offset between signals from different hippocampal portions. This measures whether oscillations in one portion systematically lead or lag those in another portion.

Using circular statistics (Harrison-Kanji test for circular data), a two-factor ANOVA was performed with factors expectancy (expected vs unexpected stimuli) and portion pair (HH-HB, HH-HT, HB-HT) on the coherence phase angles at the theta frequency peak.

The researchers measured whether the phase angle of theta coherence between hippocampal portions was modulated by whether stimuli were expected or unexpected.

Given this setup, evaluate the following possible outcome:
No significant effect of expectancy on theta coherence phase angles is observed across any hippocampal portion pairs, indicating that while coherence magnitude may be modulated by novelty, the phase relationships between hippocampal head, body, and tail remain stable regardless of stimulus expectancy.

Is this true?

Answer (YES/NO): NO